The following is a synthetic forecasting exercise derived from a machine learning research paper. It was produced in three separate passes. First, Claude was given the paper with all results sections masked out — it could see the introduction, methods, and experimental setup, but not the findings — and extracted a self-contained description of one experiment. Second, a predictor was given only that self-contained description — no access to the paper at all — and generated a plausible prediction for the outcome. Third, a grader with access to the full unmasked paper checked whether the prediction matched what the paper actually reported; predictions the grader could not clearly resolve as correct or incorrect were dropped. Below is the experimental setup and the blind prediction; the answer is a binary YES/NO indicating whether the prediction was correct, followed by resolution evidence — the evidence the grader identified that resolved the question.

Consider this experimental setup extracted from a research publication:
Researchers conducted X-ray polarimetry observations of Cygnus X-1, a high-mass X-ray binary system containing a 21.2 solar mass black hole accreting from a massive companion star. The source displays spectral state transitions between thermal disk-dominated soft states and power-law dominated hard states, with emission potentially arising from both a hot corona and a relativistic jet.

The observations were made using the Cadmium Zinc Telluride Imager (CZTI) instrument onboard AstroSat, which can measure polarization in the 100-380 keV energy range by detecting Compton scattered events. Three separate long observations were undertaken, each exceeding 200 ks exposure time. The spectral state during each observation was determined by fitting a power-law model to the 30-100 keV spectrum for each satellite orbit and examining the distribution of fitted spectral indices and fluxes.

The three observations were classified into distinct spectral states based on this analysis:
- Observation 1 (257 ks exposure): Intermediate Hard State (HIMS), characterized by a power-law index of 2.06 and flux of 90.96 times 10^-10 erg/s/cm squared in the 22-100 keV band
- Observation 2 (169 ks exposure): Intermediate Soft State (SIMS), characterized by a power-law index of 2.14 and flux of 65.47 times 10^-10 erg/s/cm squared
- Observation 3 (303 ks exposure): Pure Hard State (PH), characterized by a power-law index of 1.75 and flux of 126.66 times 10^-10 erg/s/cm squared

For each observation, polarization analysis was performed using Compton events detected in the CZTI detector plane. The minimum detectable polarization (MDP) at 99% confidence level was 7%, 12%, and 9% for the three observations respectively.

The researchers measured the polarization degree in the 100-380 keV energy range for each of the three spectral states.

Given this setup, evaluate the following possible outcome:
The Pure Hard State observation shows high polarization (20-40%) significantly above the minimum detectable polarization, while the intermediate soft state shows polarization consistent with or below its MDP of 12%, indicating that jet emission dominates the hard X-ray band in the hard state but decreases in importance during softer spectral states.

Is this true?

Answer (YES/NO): NO